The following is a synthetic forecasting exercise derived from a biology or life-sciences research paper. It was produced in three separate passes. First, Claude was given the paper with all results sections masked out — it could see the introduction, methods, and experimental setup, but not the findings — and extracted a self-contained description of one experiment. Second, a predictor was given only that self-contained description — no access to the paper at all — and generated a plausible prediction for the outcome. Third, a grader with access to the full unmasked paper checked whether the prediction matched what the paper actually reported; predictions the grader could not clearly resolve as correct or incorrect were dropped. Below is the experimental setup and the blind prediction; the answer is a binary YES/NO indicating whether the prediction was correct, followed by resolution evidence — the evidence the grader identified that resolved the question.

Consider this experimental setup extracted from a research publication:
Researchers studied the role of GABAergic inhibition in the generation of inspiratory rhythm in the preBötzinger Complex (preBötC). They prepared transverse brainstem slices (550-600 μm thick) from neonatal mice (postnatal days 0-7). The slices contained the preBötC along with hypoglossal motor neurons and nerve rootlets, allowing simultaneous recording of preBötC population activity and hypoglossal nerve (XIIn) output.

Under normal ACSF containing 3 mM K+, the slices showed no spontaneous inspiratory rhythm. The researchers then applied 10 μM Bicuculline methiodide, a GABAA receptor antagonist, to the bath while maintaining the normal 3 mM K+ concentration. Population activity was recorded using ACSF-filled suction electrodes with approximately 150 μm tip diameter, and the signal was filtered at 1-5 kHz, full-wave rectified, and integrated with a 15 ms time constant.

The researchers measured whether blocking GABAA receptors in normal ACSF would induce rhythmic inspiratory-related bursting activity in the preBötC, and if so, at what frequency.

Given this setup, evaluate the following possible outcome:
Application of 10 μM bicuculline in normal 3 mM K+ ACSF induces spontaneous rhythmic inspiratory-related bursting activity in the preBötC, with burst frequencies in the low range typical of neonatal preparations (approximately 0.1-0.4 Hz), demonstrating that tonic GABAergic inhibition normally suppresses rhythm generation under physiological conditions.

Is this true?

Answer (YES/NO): YES